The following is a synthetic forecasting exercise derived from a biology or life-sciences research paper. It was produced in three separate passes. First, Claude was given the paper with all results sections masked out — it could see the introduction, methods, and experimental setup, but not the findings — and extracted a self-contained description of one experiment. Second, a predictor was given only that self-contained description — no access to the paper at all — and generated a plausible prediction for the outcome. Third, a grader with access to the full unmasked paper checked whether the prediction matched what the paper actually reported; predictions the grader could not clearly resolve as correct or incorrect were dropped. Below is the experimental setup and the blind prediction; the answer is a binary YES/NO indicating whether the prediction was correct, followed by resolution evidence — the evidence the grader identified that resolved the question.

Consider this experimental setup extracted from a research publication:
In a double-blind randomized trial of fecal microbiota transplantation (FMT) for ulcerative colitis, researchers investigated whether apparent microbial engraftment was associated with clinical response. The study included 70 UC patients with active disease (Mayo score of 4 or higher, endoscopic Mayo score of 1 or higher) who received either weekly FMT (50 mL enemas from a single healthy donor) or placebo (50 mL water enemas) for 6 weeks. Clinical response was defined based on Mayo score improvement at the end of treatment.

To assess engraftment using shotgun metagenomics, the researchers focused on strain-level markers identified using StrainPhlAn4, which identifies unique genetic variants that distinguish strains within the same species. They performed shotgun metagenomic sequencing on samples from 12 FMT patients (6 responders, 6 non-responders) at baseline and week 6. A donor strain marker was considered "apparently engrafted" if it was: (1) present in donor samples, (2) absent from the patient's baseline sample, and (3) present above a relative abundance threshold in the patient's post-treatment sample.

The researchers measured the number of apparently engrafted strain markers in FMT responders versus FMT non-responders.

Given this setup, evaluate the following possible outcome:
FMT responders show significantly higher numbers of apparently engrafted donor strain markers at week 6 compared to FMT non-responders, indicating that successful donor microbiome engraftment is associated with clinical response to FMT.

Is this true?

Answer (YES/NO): NO